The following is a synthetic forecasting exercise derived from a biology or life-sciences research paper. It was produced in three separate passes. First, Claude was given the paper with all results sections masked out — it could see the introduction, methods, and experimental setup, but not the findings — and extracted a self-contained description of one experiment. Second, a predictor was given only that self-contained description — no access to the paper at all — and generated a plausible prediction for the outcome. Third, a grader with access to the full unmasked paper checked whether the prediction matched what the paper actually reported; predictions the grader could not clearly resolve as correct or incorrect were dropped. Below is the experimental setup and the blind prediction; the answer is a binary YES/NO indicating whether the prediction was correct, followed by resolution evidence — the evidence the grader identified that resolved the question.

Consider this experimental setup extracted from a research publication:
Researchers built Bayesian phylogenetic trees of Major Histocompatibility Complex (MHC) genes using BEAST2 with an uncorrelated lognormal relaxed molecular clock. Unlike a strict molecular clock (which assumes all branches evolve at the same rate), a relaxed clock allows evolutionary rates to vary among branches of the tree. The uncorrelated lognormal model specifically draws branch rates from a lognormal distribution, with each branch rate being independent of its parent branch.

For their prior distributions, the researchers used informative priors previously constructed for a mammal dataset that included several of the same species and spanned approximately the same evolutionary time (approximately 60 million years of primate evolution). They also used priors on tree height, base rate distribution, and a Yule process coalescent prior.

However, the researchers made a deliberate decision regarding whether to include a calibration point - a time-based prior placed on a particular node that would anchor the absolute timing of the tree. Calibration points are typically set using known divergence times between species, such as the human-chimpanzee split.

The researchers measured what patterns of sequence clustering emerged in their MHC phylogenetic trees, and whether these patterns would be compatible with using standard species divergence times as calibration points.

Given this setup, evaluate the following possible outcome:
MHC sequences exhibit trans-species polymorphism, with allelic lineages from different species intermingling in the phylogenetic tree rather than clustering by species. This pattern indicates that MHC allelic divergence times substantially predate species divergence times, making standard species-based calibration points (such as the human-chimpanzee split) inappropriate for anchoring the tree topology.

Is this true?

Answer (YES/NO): YES